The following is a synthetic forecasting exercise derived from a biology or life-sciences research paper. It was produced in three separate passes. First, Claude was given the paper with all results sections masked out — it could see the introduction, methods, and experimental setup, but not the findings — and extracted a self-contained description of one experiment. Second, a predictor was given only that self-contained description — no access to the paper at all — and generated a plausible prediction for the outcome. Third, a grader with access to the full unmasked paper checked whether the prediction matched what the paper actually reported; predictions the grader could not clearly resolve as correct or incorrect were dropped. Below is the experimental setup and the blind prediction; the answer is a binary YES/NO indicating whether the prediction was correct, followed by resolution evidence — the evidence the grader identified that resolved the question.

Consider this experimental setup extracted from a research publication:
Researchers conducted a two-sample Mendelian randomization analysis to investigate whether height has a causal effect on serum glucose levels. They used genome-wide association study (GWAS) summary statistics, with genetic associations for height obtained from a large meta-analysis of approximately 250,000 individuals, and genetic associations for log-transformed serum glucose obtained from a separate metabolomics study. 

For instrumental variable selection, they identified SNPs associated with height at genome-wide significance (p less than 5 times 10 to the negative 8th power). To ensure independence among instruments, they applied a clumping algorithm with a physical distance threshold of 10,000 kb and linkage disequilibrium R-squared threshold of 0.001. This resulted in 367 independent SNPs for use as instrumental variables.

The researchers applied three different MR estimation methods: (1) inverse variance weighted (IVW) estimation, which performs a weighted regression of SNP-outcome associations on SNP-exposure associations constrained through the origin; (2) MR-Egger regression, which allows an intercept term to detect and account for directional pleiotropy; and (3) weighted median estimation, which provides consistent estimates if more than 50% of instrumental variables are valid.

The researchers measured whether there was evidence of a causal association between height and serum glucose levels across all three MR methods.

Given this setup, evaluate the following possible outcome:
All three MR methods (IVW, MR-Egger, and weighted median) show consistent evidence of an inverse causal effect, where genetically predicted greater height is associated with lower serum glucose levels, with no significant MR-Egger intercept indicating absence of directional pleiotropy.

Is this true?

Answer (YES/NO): NO